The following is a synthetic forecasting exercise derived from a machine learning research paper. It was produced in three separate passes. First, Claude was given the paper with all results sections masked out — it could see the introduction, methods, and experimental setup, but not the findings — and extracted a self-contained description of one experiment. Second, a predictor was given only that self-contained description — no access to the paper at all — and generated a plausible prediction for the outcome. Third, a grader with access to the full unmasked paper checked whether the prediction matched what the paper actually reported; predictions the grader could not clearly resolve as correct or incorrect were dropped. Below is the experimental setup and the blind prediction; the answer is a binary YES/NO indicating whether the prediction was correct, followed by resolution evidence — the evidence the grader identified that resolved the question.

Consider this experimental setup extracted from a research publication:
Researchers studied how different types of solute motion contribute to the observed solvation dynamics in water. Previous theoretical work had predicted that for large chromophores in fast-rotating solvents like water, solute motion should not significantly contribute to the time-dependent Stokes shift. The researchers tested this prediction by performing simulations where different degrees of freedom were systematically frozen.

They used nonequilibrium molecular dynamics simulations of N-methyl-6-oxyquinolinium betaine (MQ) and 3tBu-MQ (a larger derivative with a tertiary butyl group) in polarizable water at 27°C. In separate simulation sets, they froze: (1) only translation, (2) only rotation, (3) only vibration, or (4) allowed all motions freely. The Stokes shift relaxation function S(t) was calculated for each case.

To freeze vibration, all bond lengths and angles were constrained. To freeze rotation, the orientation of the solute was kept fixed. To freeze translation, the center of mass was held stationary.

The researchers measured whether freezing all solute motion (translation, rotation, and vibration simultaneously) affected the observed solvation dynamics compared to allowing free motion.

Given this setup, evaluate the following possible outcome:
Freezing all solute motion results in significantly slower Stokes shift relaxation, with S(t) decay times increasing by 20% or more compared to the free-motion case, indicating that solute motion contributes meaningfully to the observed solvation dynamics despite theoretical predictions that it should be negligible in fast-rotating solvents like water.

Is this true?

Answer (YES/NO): YES